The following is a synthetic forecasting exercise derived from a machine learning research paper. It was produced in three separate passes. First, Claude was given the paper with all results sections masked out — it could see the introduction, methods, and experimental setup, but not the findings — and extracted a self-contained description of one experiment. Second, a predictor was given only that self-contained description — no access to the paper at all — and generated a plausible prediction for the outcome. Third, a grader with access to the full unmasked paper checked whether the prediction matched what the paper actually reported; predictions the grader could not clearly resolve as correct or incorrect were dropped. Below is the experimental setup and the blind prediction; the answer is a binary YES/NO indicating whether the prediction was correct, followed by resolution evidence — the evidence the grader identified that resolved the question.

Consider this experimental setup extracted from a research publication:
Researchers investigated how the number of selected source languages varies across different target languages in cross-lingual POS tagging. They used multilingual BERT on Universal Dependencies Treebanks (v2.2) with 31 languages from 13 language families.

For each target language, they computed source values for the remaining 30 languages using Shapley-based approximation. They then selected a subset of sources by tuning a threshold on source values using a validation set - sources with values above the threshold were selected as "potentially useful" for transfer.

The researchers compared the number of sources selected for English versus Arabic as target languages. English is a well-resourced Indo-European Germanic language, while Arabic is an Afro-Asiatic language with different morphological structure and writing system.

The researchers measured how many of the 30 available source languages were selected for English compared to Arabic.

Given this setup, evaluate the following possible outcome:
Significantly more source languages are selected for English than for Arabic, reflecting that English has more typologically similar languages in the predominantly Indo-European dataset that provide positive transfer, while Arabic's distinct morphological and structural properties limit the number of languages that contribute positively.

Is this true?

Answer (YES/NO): NO